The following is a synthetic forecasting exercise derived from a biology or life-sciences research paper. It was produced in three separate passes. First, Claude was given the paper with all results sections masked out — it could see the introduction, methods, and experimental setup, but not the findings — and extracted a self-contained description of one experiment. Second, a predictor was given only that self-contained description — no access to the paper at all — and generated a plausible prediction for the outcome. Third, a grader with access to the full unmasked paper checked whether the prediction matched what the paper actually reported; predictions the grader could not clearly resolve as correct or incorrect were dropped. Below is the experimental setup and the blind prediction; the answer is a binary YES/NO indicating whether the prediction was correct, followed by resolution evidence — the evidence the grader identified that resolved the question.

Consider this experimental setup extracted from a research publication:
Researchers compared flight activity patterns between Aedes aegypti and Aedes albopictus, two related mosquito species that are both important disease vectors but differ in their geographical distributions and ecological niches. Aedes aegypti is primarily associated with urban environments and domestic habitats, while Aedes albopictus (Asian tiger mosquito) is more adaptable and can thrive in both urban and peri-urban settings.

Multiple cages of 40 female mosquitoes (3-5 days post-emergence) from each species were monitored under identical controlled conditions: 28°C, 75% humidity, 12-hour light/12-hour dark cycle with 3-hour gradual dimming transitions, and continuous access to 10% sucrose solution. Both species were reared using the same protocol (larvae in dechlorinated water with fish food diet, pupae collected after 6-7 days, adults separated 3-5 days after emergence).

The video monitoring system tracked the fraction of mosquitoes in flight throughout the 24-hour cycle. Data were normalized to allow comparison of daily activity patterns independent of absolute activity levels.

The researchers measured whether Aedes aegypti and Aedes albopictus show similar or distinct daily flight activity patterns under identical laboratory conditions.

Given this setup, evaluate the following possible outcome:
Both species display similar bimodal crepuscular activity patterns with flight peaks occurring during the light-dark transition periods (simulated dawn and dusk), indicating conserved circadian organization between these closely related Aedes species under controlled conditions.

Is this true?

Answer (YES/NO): YES